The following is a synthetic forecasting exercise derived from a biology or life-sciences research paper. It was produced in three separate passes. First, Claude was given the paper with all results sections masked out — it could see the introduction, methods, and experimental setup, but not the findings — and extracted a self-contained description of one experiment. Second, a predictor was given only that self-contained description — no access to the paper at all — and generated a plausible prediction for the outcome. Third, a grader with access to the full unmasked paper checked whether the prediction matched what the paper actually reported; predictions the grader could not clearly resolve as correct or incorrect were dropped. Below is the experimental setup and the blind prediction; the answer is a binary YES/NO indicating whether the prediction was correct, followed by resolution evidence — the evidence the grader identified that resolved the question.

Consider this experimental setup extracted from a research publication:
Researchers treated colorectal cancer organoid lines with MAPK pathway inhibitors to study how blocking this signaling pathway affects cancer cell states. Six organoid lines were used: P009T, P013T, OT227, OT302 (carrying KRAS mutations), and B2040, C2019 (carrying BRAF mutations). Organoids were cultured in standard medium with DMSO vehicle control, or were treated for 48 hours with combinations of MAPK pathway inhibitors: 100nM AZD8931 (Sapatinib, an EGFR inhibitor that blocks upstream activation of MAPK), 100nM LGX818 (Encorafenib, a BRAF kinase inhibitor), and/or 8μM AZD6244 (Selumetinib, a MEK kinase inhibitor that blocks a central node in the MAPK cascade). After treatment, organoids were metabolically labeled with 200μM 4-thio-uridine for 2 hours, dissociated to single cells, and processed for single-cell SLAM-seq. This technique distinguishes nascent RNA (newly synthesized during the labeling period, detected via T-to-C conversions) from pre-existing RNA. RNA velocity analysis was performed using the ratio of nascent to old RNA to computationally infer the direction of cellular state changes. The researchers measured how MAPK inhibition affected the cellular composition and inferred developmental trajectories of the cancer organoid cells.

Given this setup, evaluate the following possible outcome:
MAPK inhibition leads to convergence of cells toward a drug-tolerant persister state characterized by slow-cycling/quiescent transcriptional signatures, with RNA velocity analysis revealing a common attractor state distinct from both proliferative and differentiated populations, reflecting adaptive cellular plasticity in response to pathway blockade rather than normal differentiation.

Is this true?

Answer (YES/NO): NO